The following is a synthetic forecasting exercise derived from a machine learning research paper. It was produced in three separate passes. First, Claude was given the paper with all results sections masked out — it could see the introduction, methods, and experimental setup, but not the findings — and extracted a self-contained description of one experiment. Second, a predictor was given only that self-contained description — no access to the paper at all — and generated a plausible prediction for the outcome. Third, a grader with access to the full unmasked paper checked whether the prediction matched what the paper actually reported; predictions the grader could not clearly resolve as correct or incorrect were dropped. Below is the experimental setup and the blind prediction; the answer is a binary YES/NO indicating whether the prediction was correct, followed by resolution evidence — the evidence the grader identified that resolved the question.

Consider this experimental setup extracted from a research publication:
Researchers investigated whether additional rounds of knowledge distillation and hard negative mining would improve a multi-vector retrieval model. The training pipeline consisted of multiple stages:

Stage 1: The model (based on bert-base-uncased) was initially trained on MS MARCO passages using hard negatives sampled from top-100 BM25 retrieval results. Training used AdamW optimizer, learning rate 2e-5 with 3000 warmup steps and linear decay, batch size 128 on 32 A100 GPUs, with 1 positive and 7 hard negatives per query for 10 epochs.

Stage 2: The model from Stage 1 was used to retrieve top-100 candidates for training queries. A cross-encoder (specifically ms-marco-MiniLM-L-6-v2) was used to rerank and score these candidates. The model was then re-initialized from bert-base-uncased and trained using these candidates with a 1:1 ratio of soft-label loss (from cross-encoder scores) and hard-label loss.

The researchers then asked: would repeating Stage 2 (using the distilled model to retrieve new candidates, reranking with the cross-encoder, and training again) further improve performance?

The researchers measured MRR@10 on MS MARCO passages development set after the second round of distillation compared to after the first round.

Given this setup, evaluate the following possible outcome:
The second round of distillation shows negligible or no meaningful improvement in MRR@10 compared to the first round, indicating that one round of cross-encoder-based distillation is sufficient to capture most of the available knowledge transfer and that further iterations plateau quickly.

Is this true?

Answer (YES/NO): YES